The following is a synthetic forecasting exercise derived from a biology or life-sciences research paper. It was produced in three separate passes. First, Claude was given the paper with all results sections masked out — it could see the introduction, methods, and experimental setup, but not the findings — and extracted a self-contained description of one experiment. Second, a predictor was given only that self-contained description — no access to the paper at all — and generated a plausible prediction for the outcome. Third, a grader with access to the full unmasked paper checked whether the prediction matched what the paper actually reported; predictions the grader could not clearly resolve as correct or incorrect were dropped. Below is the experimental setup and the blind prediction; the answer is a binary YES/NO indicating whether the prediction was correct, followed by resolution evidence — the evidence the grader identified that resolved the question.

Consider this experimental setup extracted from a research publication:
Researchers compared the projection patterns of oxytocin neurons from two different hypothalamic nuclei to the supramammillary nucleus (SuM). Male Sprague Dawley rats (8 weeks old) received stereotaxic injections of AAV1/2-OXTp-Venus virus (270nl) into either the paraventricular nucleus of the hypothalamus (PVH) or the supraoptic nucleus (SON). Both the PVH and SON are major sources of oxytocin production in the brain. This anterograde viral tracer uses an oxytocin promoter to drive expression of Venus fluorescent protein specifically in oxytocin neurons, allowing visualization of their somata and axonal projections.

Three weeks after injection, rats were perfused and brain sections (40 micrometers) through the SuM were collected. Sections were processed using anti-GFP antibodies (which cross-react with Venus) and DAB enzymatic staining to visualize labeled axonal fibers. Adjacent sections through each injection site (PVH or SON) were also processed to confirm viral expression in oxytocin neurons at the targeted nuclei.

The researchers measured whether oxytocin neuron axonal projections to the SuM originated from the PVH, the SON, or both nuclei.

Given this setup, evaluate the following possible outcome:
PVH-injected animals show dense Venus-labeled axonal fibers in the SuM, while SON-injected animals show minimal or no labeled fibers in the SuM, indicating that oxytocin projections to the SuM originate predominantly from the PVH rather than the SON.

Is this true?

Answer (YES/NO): YES